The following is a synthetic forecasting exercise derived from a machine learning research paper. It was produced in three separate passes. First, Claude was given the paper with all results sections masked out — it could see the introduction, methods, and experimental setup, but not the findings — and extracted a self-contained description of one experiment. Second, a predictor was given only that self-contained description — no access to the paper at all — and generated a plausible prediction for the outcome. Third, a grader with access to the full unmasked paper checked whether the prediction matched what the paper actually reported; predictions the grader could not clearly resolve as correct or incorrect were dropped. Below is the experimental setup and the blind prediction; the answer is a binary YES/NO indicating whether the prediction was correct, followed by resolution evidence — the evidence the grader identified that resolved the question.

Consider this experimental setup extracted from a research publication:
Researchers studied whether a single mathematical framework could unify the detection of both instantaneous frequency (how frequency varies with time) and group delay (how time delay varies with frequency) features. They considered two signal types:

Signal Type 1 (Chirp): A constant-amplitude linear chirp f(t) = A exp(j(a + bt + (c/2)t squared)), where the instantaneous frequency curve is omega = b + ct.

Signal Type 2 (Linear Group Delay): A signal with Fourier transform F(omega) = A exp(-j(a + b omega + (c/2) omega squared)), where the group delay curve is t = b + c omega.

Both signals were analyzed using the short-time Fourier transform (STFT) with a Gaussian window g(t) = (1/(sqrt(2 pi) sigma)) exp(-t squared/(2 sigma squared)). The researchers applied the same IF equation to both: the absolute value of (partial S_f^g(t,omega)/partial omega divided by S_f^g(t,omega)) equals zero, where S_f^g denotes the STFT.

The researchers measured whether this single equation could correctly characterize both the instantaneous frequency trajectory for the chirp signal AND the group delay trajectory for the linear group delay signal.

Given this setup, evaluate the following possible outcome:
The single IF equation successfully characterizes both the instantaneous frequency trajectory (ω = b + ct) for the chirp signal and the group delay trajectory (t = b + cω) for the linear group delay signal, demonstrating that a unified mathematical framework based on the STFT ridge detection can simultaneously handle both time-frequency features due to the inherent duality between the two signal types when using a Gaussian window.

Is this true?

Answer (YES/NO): YES